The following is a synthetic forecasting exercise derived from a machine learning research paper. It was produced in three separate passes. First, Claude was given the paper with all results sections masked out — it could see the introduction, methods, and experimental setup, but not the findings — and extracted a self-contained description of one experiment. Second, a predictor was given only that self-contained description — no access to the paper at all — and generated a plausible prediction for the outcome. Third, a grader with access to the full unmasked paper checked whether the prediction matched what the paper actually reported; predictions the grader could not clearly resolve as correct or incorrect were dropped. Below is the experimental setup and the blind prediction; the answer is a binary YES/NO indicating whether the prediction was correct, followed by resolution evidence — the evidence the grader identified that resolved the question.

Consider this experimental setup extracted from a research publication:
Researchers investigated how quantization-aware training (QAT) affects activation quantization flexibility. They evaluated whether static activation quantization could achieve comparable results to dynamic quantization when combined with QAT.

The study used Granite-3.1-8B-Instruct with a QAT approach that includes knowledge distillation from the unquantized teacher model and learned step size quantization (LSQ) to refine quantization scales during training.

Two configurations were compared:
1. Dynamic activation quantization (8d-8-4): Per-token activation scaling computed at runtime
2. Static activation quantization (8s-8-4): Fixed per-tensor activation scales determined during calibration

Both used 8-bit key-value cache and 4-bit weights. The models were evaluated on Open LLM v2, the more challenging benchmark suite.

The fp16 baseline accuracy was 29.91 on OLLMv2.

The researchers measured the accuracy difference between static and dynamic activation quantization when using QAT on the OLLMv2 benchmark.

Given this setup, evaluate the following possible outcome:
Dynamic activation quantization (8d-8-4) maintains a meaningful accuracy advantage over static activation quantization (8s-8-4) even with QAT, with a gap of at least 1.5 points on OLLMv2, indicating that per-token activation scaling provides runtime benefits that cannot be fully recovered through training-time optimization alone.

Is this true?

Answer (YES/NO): NO